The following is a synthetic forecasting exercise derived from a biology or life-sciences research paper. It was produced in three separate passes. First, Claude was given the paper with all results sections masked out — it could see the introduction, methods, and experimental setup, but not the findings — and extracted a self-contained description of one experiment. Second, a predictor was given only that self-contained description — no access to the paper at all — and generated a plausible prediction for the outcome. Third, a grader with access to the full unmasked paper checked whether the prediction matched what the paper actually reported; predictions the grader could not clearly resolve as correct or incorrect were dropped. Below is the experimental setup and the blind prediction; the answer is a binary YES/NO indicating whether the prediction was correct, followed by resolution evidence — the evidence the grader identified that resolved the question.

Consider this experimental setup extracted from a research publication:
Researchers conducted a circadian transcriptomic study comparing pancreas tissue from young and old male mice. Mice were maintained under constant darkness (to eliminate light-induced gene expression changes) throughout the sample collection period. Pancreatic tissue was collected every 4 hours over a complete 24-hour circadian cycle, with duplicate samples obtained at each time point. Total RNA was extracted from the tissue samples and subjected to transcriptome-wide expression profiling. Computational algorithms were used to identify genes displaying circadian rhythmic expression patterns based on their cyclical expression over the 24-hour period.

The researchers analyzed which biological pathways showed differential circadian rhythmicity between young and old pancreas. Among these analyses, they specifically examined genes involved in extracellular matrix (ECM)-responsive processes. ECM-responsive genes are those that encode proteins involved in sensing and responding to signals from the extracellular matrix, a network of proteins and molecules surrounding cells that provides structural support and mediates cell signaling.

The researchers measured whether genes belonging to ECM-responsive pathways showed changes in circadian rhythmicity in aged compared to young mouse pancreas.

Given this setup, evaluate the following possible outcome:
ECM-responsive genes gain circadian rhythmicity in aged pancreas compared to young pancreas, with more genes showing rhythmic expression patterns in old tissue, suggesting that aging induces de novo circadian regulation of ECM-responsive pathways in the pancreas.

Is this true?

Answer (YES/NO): YES